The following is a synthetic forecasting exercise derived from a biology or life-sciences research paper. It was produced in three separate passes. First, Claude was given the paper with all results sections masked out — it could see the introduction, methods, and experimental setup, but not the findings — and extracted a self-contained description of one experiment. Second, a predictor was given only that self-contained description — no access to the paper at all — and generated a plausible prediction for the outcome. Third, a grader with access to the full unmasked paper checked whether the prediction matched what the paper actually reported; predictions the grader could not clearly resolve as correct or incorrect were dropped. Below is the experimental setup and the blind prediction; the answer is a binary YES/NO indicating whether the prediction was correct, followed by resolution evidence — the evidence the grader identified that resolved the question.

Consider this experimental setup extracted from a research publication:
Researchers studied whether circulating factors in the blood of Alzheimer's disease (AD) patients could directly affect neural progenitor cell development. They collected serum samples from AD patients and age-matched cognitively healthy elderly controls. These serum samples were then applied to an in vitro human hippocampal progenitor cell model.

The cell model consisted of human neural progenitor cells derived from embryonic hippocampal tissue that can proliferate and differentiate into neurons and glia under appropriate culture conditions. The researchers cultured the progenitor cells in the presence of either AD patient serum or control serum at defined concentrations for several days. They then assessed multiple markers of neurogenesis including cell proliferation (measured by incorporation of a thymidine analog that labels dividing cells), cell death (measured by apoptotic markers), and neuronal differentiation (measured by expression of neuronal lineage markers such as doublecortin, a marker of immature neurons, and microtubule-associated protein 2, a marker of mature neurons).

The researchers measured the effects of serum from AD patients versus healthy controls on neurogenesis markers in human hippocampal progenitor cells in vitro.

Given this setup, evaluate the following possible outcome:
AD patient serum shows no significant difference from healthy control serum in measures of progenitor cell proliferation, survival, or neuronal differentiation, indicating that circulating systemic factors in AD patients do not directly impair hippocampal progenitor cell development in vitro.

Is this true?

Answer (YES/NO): NO